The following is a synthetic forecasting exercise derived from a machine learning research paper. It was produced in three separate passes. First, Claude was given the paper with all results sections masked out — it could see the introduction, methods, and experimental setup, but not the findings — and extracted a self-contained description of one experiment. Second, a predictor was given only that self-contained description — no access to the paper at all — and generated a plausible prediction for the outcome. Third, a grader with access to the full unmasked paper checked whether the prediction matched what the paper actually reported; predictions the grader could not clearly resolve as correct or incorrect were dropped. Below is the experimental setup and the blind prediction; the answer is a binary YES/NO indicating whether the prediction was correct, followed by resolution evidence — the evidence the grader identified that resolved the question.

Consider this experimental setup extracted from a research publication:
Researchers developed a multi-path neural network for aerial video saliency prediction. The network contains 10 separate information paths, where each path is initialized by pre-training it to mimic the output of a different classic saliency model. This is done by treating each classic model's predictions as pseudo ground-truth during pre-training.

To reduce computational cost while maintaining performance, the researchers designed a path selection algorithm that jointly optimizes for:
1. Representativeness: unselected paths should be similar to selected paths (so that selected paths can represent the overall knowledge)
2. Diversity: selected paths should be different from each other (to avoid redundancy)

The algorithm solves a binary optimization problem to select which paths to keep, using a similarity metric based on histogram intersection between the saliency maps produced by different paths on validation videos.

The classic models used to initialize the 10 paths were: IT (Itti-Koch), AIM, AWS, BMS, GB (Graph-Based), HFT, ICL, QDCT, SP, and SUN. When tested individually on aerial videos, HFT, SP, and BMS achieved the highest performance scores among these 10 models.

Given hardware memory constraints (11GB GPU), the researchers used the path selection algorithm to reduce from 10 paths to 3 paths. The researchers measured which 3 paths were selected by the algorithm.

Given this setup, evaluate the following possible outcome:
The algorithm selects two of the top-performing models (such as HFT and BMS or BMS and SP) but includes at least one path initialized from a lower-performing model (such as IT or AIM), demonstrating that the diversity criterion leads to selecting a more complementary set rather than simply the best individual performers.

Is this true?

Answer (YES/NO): NO